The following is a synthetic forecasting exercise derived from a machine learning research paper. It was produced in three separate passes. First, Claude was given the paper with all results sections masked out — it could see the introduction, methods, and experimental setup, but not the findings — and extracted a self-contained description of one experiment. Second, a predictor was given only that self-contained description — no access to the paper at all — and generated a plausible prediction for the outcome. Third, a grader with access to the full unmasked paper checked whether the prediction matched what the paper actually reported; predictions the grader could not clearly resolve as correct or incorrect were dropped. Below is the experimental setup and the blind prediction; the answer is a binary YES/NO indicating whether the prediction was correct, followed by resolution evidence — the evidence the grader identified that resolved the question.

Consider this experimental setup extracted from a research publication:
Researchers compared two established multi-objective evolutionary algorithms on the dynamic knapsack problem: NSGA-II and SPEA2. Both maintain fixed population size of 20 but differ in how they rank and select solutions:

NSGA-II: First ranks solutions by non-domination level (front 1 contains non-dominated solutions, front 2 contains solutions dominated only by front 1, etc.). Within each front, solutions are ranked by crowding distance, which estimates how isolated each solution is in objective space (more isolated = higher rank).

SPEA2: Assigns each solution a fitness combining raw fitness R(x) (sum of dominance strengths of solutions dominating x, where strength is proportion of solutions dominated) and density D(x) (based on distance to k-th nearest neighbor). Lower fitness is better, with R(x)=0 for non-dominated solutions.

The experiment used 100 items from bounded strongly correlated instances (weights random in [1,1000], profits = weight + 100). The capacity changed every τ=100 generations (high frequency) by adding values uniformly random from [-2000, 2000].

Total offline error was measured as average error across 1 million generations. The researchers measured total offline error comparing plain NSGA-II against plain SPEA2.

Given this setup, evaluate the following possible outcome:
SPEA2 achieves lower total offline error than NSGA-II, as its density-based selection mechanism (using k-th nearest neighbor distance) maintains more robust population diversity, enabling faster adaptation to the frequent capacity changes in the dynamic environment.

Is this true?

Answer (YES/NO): YES